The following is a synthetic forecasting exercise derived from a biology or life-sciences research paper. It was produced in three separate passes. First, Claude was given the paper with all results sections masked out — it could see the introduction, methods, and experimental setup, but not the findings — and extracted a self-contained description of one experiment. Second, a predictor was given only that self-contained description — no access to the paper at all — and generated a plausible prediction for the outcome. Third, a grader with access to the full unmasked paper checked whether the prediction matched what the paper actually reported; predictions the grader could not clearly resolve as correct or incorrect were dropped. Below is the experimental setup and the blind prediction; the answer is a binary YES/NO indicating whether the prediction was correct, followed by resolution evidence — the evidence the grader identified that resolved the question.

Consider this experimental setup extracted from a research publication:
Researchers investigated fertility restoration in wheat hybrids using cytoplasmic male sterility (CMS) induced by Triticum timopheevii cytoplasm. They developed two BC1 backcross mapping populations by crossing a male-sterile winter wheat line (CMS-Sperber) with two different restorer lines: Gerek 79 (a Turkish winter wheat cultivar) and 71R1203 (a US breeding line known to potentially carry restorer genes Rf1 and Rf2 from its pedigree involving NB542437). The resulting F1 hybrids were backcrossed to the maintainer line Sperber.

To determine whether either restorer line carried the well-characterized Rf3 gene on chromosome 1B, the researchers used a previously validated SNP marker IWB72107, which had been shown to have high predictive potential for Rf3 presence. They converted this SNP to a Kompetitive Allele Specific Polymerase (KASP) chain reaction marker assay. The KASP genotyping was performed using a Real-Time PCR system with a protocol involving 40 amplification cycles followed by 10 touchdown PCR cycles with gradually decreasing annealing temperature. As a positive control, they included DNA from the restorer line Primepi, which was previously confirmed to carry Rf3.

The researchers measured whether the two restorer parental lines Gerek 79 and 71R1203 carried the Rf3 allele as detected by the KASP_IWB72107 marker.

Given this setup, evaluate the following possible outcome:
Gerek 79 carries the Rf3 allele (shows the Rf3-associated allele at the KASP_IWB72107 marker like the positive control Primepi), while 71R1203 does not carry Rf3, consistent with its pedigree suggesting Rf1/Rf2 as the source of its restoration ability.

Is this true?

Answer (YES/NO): NO